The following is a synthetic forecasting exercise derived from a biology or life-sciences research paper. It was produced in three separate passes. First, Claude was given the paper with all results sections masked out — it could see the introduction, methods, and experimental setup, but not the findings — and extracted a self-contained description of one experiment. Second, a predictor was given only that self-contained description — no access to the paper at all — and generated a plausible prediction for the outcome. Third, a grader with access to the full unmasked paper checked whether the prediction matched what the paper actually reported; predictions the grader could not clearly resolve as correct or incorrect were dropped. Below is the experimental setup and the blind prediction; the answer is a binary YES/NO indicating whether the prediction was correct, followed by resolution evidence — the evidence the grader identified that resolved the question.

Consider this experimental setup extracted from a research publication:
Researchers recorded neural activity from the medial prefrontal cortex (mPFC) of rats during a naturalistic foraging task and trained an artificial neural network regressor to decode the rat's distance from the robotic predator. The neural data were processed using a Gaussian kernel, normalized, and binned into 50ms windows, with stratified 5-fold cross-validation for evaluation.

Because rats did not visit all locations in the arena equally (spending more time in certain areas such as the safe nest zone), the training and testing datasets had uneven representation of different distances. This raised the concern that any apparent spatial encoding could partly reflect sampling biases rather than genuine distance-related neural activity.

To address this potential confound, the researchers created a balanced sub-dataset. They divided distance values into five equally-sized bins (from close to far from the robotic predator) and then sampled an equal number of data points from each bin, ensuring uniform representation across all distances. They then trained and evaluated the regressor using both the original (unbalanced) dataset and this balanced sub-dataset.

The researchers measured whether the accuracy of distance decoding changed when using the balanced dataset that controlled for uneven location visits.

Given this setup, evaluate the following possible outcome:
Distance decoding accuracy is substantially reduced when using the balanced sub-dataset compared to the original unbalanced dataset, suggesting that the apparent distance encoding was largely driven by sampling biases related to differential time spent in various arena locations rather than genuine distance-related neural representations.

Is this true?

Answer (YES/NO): NO